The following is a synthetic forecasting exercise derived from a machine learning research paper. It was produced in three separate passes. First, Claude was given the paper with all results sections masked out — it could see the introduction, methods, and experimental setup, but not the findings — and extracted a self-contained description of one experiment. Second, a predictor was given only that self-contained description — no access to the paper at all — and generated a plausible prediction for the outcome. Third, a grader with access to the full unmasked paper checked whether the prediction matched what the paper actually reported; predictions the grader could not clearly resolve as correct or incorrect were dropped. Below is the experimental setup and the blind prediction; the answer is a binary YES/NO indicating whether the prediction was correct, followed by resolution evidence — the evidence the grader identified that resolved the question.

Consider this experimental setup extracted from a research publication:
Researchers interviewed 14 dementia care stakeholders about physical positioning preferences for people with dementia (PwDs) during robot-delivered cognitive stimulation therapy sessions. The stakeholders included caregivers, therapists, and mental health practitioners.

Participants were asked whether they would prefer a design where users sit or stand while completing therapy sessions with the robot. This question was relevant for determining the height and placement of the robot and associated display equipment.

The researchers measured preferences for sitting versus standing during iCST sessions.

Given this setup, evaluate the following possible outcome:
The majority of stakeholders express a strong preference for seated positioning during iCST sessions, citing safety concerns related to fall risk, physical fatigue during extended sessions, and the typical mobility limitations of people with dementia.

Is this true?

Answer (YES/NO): NO